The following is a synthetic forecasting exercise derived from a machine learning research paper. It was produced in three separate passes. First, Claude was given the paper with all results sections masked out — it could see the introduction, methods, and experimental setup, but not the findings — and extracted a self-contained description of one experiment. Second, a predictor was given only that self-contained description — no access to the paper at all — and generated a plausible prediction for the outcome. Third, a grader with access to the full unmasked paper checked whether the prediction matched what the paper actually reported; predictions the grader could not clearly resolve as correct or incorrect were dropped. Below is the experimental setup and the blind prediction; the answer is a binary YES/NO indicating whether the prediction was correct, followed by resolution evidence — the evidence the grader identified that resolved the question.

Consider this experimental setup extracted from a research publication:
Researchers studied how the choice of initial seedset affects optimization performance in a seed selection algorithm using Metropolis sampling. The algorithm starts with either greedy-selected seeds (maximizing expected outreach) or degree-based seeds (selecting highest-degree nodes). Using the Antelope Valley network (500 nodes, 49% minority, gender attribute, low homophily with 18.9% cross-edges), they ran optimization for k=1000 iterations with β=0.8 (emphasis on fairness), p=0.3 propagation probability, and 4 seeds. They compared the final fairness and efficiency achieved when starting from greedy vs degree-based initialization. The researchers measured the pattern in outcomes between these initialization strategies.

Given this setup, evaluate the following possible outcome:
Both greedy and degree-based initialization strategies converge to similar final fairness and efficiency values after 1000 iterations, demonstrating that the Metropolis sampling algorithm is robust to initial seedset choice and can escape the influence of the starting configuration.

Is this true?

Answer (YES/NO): YES